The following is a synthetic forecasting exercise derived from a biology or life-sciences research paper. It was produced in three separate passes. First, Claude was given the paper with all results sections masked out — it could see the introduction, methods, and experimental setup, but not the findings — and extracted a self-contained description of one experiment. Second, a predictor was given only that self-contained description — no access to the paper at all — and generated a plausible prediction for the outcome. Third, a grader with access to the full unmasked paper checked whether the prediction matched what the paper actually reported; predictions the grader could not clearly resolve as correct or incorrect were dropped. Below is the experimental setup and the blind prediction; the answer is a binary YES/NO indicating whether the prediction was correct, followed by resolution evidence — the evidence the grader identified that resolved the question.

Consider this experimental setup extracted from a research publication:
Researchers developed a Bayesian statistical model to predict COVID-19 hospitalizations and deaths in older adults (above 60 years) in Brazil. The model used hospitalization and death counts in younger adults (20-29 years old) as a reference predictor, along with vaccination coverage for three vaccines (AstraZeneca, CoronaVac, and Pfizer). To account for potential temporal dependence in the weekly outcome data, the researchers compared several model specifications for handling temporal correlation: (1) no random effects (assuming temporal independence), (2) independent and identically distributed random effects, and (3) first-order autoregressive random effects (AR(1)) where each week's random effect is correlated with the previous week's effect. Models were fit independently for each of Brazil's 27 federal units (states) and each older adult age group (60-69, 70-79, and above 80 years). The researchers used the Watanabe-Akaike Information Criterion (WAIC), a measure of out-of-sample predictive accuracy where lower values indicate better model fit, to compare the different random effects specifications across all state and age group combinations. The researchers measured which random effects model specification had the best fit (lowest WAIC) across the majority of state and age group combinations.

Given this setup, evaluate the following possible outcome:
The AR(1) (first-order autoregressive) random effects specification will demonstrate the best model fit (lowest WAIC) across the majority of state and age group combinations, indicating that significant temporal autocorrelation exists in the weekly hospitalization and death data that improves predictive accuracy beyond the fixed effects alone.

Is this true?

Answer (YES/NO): YES